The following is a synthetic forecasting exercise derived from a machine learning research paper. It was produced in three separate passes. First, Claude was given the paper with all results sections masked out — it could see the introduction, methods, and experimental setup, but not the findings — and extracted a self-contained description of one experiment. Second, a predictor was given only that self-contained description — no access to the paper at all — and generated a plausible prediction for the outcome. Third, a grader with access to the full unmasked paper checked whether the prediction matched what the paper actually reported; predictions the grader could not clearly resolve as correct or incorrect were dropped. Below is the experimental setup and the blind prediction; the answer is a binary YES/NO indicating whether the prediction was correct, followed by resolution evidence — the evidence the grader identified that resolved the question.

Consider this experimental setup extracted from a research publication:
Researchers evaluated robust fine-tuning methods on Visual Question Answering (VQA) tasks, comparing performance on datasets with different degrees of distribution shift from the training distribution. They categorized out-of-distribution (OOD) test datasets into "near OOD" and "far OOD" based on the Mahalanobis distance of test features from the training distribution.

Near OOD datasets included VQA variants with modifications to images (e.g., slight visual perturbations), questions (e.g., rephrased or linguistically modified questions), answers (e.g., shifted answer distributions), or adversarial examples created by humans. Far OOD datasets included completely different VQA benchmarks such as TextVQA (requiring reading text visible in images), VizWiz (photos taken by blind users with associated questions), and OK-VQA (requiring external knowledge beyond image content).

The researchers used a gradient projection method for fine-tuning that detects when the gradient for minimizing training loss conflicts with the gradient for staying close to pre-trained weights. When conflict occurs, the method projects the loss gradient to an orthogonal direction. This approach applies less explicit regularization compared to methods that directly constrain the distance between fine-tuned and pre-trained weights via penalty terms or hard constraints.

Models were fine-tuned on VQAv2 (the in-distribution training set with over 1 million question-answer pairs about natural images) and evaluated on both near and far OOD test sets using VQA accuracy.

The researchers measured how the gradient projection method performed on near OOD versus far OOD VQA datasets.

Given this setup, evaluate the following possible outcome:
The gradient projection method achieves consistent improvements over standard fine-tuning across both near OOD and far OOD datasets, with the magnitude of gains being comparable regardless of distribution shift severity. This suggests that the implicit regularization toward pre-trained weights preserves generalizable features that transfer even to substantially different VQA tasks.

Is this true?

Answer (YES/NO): NO